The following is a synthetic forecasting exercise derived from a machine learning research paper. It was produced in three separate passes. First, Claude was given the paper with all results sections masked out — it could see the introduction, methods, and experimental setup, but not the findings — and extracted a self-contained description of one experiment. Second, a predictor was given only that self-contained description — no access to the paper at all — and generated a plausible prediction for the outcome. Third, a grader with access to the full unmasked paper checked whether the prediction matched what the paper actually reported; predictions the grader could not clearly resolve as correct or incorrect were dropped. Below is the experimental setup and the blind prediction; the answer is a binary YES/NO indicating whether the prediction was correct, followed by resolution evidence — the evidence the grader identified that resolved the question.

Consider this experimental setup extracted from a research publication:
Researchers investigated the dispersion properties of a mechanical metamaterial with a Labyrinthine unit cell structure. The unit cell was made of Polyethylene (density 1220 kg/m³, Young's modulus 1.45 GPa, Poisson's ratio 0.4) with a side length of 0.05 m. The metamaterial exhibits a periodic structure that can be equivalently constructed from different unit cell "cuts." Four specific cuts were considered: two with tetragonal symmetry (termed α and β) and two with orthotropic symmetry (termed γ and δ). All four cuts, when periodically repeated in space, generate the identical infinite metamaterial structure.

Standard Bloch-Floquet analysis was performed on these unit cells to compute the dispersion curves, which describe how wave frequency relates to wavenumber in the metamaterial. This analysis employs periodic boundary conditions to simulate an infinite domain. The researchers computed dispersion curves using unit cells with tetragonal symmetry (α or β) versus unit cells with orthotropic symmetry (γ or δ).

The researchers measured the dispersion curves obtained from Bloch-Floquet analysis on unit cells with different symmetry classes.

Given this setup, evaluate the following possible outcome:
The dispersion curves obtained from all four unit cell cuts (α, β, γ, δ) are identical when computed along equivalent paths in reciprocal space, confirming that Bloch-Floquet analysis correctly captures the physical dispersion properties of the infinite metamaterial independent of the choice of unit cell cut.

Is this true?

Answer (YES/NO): YES